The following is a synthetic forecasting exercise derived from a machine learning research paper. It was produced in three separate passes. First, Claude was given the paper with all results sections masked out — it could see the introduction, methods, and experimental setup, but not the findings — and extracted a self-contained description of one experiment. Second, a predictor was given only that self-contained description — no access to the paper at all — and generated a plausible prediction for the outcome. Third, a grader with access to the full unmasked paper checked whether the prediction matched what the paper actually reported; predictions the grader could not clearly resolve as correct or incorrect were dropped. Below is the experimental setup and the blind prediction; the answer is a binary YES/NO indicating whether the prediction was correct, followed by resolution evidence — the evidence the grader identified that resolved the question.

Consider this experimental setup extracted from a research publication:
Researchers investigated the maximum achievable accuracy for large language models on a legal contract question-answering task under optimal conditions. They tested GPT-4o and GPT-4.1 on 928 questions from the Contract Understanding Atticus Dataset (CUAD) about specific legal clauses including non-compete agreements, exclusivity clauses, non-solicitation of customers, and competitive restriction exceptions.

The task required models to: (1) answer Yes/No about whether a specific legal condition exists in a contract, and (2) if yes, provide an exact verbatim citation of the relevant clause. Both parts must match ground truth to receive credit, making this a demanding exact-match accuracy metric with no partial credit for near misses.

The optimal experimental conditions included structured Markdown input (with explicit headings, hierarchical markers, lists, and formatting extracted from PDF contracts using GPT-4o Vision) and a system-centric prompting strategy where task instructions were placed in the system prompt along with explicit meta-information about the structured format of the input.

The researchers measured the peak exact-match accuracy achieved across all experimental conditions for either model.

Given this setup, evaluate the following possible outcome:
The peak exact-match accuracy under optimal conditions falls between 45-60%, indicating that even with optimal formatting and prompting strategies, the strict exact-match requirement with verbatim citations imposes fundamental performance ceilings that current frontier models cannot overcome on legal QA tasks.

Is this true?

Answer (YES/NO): NO